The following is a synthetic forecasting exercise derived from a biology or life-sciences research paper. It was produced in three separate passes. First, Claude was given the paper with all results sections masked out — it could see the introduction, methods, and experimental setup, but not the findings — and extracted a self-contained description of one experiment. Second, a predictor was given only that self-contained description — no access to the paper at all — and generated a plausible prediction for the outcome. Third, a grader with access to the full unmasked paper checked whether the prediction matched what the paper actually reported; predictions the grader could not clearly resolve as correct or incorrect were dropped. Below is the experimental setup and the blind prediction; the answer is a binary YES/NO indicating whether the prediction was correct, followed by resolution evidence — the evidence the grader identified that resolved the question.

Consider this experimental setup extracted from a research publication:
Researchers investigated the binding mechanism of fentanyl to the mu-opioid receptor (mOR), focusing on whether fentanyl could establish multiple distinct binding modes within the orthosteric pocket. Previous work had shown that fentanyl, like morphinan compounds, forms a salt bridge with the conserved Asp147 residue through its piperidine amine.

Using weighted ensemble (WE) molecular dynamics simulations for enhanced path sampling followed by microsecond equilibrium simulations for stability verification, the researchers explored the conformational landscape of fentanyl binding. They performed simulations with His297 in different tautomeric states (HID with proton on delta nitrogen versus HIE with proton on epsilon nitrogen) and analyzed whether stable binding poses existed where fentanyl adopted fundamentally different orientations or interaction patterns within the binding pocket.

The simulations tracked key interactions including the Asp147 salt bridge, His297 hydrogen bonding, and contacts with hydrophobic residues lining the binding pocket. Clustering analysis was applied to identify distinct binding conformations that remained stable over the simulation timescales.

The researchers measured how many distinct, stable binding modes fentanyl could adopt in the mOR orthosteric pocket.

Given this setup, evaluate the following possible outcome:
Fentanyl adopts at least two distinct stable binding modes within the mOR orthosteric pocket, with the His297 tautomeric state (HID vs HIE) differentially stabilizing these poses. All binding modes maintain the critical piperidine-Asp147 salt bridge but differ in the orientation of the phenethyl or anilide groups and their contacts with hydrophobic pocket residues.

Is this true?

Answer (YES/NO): NO